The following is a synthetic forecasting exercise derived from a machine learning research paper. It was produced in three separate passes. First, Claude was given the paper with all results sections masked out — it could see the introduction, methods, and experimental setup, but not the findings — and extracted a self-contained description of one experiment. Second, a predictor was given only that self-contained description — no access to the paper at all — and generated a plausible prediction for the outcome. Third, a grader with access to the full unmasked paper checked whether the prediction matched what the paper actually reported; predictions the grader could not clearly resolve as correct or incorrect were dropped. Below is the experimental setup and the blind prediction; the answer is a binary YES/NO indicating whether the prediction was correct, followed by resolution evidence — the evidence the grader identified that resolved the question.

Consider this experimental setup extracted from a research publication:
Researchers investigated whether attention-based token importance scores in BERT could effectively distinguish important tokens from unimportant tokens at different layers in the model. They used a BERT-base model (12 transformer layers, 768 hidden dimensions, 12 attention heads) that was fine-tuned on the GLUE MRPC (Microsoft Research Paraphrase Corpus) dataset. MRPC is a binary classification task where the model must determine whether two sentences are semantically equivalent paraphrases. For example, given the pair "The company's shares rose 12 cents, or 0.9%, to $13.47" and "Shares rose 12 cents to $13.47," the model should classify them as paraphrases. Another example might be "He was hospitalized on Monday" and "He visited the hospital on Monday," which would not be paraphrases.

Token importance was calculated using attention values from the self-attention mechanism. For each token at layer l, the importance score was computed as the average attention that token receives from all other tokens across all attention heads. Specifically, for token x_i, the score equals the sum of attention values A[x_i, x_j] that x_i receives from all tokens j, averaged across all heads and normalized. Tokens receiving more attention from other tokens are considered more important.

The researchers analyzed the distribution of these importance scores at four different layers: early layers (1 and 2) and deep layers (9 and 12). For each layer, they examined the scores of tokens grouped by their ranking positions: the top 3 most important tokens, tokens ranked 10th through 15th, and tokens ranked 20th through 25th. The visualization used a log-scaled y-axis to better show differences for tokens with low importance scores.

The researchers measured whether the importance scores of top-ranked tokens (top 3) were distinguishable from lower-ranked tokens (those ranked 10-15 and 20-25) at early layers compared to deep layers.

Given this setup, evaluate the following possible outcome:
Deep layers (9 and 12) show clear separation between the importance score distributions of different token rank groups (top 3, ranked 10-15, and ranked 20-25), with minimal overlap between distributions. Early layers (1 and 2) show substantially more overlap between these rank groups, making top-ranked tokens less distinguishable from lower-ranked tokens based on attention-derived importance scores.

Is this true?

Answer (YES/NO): YES